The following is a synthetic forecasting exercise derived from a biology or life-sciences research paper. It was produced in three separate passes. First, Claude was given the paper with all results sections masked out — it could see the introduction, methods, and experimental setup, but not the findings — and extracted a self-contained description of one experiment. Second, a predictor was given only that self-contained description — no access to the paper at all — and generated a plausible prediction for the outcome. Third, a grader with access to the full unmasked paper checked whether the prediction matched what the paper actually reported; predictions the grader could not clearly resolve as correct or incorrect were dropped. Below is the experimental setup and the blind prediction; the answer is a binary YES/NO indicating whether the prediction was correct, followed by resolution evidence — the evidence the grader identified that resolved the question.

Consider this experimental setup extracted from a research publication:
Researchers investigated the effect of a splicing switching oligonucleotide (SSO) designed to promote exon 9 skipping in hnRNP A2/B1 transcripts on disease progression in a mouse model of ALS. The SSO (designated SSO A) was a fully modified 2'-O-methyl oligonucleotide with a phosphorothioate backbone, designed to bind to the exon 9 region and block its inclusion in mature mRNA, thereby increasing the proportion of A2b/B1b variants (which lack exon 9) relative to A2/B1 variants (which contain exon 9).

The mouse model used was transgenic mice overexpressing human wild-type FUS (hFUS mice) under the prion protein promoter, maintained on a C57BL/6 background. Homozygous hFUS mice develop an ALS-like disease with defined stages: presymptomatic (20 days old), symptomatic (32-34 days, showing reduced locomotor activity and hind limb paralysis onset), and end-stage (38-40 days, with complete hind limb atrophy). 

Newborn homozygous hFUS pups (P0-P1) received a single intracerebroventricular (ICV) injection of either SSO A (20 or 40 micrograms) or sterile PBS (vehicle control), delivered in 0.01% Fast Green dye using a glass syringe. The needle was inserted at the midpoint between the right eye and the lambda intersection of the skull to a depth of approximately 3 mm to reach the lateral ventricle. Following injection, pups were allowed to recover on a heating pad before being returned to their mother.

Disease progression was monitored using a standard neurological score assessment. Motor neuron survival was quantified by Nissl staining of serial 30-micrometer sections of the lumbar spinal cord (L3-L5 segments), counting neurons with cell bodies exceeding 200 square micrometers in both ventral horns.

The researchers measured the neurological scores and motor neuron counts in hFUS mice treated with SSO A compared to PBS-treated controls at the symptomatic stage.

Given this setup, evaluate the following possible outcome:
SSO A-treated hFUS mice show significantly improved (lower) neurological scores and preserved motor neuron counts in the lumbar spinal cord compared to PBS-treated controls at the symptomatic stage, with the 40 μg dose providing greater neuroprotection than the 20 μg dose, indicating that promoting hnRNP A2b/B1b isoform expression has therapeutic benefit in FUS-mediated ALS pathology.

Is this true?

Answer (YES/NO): NO